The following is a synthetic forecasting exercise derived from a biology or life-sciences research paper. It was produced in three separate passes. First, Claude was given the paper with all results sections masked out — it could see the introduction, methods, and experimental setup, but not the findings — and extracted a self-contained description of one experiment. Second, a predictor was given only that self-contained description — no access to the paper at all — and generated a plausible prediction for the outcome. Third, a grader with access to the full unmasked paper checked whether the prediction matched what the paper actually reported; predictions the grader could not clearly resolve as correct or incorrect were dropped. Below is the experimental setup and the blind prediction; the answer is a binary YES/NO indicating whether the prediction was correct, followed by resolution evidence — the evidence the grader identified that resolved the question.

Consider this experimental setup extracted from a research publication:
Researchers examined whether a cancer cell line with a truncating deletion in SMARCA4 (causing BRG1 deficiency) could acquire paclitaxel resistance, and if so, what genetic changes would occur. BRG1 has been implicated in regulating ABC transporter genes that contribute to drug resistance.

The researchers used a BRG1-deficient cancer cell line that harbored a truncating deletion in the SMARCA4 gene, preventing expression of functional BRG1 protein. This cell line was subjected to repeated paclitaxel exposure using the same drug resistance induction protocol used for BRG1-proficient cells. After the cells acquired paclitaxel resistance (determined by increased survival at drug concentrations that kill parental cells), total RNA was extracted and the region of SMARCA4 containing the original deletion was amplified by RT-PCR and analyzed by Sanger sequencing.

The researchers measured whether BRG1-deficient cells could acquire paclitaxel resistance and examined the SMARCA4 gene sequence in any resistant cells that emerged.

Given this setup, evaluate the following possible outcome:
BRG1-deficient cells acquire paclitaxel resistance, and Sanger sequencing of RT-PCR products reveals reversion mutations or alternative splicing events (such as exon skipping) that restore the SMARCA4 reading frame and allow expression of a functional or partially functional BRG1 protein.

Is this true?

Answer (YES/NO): YES